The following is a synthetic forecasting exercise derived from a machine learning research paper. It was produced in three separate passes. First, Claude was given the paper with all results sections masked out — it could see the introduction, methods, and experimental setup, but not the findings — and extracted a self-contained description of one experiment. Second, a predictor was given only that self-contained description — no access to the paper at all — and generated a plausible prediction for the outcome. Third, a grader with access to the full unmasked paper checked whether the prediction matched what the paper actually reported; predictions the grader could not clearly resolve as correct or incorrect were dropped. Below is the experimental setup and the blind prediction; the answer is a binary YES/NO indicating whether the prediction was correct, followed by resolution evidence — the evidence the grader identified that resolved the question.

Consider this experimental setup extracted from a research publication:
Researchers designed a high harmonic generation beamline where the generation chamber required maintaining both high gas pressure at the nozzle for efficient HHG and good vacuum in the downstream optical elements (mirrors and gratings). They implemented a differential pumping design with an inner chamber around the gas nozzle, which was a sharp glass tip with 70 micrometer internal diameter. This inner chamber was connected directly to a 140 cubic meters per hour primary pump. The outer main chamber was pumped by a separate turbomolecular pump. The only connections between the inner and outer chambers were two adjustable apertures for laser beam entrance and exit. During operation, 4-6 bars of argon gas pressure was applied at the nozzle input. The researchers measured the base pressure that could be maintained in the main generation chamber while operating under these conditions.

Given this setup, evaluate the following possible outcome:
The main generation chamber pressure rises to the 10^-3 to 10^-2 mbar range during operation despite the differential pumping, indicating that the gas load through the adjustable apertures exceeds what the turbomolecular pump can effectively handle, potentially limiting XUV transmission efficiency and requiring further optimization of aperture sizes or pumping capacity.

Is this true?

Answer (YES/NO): NO